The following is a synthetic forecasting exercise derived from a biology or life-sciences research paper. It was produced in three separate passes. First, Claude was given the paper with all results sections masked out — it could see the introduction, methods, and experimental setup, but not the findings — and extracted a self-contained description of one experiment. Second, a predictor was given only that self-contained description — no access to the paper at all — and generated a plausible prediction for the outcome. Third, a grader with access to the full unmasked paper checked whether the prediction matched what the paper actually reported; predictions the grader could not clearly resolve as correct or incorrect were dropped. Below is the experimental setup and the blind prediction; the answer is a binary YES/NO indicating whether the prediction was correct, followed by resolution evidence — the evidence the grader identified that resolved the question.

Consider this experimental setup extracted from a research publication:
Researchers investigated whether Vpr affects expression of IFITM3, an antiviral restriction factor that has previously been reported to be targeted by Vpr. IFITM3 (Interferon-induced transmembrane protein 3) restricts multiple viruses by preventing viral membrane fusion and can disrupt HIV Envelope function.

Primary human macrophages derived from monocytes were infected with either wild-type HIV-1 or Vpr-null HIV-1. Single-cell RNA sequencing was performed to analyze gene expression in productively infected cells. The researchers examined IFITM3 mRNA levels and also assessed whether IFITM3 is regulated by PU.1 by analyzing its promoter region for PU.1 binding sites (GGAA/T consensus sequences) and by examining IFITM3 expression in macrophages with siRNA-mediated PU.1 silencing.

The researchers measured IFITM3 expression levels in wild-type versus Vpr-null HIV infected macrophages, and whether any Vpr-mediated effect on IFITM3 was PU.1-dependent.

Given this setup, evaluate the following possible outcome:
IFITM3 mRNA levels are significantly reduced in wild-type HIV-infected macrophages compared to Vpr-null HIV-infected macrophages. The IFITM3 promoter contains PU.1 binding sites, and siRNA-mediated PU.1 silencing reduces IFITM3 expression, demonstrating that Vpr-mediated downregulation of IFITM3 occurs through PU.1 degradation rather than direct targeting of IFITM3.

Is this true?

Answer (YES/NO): NO